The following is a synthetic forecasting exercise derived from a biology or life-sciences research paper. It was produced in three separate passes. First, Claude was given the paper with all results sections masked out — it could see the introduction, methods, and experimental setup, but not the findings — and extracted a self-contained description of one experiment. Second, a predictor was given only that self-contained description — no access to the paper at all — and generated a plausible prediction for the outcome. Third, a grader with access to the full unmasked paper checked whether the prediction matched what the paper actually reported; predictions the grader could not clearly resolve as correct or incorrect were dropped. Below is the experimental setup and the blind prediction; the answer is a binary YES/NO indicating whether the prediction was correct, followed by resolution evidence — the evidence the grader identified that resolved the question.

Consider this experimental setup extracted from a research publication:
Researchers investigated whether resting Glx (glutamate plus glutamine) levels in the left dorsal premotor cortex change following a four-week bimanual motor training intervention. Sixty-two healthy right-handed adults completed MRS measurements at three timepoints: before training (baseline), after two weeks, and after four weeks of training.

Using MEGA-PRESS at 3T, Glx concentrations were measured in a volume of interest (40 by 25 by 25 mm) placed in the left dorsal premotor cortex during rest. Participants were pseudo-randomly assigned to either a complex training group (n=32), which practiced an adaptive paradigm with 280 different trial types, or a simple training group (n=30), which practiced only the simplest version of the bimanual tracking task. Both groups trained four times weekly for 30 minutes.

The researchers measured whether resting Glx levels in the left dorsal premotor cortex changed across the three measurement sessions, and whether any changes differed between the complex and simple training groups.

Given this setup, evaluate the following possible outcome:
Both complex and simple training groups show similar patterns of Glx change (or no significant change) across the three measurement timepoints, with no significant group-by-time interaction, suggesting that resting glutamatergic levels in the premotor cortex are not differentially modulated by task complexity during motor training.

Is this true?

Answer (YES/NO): YES